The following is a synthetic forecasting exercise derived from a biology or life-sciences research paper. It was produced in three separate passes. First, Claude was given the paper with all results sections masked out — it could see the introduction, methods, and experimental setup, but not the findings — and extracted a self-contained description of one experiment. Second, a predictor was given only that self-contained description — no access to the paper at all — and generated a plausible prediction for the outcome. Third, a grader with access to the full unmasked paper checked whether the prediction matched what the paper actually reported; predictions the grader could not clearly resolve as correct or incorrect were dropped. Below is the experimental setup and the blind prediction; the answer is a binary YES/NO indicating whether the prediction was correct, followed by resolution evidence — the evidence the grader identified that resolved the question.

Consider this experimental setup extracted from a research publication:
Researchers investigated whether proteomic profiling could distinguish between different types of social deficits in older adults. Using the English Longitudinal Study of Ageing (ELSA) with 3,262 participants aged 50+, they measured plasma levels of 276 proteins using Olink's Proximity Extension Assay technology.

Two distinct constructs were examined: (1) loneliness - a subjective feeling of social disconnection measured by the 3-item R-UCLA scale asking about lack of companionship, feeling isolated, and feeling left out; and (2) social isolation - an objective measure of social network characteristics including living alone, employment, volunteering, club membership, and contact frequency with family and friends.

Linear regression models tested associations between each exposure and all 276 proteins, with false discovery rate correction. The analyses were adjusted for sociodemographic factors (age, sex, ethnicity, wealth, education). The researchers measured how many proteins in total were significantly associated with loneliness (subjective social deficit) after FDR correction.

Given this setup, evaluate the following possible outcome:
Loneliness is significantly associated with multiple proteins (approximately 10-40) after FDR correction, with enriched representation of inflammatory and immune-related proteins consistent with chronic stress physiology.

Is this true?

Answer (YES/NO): NO